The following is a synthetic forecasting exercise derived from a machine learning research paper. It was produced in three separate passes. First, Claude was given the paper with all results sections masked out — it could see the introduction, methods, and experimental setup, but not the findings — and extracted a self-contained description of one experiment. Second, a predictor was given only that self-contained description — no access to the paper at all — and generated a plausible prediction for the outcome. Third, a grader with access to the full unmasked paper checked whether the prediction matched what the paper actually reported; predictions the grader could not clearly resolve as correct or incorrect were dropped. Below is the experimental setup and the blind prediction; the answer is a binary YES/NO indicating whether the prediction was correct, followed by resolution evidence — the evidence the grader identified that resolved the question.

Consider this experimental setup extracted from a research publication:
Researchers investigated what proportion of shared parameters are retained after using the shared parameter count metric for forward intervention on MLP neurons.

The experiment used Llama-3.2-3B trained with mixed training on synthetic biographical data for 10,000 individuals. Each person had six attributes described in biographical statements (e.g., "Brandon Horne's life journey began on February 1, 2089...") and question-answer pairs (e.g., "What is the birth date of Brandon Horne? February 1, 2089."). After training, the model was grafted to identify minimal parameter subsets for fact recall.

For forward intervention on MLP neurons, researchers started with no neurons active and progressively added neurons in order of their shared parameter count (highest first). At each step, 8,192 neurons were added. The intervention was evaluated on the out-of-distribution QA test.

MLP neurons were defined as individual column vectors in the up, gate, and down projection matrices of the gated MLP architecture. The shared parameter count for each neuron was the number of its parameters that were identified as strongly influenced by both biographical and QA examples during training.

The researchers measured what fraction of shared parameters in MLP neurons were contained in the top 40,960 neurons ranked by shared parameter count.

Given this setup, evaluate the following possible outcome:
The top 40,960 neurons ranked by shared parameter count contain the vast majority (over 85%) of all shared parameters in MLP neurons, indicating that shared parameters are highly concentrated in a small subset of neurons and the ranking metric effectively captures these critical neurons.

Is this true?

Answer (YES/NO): YES